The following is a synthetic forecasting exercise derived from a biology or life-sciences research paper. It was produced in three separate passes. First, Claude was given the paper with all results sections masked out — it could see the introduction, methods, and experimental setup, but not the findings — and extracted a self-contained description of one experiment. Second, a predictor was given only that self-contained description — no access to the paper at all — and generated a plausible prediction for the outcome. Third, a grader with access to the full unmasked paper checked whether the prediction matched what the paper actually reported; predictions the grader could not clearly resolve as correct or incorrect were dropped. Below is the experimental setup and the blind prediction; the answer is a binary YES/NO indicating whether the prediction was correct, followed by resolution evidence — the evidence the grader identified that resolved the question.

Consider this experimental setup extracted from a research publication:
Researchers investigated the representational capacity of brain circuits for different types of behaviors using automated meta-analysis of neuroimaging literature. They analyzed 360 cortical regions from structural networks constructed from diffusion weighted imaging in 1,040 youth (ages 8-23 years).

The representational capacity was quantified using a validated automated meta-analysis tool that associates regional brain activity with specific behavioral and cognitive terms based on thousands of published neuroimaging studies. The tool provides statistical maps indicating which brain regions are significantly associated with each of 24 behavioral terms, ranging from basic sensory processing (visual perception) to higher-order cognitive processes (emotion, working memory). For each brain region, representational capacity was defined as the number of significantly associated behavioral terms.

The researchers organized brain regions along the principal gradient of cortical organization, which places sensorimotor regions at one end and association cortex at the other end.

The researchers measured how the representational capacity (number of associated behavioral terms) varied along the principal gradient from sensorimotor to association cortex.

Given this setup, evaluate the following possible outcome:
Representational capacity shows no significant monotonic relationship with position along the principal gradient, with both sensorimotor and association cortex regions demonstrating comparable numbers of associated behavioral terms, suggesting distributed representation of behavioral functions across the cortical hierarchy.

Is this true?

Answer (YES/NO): NO